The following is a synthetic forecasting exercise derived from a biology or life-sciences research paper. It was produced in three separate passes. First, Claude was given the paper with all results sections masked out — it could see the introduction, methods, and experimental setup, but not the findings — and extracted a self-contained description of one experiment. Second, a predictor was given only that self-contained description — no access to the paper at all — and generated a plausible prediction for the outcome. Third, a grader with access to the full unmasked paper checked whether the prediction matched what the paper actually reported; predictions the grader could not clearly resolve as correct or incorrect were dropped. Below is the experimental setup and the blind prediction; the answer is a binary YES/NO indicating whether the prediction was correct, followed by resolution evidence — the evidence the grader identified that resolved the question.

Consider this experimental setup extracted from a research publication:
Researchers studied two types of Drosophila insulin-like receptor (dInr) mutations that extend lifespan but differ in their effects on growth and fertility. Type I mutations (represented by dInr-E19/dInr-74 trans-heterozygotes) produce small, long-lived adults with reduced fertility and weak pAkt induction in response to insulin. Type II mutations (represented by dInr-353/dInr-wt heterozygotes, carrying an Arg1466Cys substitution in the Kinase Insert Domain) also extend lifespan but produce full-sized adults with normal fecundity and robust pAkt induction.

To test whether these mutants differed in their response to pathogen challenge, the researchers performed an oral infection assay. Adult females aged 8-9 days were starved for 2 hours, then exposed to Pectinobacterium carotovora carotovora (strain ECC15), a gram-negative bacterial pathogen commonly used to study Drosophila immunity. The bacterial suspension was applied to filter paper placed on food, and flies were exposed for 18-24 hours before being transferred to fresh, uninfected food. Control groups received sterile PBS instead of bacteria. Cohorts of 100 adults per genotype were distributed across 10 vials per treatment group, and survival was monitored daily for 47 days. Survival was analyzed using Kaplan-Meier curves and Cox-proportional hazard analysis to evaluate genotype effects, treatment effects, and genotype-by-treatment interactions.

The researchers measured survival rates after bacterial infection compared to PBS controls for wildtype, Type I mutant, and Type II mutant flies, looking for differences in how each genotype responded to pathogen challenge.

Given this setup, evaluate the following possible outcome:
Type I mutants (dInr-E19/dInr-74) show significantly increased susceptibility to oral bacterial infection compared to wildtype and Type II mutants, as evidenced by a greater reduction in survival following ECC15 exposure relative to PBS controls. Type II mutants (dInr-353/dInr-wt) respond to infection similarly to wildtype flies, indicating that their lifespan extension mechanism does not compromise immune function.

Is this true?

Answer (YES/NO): NO